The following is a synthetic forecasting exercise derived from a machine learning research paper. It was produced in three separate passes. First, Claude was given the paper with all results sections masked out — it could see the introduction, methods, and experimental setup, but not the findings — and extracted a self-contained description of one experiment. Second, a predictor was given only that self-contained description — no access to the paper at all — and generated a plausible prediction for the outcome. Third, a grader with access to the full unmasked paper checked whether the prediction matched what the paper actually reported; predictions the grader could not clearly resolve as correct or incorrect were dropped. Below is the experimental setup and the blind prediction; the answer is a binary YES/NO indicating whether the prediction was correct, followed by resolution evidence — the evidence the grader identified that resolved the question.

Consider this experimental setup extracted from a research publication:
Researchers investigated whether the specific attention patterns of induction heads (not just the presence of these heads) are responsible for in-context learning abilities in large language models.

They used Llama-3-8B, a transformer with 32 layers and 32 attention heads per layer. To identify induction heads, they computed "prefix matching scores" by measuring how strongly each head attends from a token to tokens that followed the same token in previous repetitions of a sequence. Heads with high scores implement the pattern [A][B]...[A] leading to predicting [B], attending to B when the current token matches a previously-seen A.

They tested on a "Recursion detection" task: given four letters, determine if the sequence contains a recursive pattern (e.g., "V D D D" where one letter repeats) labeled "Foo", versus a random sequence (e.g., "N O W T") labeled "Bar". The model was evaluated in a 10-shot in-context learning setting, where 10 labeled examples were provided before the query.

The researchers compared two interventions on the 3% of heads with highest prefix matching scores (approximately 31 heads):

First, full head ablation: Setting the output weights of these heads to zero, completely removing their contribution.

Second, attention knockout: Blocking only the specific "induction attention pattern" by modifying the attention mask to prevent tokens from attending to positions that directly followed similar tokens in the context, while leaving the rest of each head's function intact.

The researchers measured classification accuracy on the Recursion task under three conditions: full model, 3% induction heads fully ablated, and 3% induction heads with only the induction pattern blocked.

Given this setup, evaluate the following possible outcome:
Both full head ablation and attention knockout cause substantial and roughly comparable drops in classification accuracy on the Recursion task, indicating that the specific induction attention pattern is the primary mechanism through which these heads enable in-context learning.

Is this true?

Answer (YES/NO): YES